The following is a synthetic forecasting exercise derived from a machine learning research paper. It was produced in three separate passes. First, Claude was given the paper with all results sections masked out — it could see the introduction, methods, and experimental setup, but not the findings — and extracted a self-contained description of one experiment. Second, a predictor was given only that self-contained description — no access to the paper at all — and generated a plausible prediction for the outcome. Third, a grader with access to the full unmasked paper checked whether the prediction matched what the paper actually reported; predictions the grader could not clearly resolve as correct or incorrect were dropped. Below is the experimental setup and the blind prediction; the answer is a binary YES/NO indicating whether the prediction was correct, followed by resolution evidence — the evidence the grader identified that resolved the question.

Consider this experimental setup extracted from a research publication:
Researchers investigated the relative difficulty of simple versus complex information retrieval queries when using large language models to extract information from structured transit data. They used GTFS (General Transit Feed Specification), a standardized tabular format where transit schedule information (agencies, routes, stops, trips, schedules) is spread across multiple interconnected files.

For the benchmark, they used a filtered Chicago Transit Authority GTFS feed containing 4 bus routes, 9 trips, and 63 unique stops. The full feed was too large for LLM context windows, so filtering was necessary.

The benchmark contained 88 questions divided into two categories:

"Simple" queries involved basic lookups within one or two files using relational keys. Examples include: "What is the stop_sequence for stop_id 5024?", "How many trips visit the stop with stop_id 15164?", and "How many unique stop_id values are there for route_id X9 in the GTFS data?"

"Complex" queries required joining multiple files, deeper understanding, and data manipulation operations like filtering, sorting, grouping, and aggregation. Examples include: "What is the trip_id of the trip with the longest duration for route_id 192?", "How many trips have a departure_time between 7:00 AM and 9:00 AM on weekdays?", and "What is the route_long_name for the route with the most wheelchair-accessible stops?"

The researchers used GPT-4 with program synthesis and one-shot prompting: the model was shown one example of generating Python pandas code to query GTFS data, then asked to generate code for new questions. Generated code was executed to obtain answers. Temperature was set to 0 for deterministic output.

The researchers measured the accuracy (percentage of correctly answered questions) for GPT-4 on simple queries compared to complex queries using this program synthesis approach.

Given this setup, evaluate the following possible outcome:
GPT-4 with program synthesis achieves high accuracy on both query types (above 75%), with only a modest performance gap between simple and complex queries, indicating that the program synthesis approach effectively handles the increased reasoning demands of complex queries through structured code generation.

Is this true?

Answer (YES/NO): NO